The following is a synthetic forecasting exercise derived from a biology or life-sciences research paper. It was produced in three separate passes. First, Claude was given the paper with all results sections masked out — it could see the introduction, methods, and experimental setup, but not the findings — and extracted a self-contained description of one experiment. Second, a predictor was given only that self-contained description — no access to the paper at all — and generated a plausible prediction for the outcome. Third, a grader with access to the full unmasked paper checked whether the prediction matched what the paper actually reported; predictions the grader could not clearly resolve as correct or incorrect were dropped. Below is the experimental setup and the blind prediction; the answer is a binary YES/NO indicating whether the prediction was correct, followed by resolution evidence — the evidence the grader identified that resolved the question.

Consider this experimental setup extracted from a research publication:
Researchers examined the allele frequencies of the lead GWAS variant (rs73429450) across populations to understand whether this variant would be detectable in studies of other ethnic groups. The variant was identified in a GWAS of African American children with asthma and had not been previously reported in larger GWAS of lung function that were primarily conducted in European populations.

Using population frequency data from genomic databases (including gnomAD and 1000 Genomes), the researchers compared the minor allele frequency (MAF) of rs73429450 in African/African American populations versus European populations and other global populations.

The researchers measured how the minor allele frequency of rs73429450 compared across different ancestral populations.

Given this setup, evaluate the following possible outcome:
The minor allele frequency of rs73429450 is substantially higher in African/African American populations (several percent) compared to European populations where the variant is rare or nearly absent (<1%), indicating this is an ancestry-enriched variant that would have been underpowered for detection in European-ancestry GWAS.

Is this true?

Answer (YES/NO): YES